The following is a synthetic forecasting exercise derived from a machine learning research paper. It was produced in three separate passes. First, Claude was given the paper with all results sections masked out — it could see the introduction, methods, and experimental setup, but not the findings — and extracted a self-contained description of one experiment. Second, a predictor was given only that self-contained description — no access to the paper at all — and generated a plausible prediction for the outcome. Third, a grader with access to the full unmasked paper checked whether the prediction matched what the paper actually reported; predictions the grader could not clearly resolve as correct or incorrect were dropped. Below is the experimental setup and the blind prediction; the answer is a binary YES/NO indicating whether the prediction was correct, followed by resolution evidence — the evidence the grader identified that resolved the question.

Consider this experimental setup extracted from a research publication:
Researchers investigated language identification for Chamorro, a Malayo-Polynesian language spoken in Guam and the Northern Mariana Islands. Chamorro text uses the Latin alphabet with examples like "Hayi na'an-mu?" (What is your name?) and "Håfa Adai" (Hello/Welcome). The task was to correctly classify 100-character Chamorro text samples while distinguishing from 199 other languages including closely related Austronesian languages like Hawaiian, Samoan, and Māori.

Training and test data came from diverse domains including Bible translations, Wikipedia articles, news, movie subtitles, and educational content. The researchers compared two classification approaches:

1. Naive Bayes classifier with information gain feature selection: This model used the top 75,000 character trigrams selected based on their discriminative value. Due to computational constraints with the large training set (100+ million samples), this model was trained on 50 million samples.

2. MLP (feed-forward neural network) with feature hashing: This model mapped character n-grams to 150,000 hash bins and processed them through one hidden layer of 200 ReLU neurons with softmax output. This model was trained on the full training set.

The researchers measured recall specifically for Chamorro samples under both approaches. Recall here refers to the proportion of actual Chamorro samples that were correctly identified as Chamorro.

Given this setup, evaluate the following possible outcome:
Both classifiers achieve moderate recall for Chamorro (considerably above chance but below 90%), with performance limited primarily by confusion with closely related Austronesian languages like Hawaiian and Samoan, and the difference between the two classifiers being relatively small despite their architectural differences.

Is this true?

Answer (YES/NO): NO